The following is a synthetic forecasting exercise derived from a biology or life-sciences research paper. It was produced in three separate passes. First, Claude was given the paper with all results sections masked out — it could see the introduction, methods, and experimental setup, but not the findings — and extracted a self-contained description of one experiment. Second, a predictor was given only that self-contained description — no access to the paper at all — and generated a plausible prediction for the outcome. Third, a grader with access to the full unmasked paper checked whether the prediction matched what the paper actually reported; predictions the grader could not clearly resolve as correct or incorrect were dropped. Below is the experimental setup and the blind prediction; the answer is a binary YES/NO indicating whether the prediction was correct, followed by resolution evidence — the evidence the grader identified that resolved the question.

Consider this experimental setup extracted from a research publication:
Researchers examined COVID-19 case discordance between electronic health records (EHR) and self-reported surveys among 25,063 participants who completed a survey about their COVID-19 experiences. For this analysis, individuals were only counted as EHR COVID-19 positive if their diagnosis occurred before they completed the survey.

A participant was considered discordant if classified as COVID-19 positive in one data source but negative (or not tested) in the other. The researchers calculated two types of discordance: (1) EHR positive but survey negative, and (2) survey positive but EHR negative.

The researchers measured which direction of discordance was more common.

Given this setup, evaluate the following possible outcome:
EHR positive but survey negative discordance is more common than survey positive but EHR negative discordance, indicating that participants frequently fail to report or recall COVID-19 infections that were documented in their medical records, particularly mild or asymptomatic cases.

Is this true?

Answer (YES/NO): NO